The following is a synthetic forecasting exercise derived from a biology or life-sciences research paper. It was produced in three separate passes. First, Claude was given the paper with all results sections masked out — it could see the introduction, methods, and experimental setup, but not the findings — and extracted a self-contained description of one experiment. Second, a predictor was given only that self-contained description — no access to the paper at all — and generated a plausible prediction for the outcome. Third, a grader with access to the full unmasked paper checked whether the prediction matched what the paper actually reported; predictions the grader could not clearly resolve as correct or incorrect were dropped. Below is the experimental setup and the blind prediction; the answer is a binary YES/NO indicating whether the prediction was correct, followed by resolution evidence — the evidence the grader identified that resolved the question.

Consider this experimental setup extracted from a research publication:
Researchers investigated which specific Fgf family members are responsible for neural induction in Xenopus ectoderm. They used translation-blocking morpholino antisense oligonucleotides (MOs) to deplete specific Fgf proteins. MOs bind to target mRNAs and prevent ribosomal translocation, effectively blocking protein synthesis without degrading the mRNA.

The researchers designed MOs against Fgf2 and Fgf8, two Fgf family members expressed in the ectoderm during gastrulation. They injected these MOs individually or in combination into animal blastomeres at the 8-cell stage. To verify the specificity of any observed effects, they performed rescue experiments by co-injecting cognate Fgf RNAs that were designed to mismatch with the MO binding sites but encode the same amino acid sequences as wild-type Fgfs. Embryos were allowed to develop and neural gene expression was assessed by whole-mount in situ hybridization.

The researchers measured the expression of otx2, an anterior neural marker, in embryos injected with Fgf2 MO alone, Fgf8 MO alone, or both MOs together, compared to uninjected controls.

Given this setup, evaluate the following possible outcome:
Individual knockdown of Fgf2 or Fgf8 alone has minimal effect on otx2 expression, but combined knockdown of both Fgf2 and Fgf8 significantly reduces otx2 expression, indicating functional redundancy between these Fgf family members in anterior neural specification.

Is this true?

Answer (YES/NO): NO